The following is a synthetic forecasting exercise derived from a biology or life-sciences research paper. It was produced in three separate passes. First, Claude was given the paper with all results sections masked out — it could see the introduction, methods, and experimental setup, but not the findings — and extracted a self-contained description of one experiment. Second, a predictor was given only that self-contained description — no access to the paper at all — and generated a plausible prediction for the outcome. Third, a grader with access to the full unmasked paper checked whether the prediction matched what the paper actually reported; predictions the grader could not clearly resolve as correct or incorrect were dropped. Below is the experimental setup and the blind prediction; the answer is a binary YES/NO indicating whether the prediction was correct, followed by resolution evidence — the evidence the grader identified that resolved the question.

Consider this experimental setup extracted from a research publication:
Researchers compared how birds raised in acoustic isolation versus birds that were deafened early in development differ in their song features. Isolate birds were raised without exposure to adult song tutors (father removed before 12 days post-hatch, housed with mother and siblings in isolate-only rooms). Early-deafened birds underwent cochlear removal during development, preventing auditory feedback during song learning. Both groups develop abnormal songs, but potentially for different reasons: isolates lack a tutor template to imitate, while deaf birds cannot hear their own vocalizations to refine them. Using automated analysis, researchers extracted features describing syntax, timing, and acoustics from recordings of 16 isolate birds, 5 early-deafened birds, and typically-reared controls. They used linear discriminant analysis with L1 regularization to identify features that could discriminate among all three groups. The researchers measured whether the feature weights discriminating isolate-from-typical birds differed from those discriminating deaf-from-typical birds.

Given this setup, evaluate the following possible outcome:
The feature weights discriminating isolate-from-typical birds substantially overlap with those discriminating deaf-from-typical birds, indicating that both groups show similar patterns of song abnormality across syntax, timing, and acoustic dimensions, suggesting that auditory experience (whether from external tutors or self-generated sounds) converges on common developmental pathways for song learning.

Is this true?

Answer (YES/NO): NO